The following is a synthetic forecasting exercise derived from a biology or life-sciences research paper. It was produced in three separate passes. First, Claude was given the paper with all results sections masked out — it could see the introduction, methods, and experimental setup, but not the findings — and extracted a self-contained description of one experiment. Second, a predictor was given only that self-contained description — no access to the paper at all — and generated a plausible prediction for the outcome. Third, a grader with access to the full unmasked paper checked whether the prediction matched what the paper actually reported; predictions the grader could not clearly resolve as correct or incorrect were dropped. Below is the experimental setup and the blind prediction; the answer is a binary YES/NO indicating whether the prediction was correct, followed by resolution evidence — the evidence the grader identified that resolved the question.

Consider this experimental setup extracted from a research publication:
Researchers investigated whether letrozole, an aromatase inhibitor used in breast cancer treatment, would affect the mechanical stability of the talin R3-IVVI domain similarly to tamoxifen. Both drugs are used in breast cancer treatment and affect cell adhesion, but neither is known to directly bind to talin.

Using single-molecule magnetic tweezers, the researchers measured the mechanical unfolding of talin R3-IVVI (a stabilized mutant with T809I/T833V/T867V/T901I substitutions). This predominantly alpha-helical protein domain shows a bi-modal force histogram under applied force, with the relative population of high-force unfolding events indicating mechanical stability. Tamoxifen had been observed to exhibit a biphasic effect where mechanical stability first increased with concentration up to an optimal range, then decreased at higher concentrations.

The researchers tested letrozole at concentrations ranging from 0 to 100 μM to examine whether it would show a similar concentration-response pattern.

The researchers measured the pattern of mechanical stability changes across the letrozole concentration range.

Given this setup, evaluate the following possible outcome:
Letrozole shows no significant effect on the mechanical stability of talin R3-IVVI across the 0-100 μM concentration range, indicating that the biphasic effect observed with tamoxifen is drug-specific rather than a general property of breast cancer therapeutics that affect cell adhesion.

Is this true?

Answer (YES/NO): NO